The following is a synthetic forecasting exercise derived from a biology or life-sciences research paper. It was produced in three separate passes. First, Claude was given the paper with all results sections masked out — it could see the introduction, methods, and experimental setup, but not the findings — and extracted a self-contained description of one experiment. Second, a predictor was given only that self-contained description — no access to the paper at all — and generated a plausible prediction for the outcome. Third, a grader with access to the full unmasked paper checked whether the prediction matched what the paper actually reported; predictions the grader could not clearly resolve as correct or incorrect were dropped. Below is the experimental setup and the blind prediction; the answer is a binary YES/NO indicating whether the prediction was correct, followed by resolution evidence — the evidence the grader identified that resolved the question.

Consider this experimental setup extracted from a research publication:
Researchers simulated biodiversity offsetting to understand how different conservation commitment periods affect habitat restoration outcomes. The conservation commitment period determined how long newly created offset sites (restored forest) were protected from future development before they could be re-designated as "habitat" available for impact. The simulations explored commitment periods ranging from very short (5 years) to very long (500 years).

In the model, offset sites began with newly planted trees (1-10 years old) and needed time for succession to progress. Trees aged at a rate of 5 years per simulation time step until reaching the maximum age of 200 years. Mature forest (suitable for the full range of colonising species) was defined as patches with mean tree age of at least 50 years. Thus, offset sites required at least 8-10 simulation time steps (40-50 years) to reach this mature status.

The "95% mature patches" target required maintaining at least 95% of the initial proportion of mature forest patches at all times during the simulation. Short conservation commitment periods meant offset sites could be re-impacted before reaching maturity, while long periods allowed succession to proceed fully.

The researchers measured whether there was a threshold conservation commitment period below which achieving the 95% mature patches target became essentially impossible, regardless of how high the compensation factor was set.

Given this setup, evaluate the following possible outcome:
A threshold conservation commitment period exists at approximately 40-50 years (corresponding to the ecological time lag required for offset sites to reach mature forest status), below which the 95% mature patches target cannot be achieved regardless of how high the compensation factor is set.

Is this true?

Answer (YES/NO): YES